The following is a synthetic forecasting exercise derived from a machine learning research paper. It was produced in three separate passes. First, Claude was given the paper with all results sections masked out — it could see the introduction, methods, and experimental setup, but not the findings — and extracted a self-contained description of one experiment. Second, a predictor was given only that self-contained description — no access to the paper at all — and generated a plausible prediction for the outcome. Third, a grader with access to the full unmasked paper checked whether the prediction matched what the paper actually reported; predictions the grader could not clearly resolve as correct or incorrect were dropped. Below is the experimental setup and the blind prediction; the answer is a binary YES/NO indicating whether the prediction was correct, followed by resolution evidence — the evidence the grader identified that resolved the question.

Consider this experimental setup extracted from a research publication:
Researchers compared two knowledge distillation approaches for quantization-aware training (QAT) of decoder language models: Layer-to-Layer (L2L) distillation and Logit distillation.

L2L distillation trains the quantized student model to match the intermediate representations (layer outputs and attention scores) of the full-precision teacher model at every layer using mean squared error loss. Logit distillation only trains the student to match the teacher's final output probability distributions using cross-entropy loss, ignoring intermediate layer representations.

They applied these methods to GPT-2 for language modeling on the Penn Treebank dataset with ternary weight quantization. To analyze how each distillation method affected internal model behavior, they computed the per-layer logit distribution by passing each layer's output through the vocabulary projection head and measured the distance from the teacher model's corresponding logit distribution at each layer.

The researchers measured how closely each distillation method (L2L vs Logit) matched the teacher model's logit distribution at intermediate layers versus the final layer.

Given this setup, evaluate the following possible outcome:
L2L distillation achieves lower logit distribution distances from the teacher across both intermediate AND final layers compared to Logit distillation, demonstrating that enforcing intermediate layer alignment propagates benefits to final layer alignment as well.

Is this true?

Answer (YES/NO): NO